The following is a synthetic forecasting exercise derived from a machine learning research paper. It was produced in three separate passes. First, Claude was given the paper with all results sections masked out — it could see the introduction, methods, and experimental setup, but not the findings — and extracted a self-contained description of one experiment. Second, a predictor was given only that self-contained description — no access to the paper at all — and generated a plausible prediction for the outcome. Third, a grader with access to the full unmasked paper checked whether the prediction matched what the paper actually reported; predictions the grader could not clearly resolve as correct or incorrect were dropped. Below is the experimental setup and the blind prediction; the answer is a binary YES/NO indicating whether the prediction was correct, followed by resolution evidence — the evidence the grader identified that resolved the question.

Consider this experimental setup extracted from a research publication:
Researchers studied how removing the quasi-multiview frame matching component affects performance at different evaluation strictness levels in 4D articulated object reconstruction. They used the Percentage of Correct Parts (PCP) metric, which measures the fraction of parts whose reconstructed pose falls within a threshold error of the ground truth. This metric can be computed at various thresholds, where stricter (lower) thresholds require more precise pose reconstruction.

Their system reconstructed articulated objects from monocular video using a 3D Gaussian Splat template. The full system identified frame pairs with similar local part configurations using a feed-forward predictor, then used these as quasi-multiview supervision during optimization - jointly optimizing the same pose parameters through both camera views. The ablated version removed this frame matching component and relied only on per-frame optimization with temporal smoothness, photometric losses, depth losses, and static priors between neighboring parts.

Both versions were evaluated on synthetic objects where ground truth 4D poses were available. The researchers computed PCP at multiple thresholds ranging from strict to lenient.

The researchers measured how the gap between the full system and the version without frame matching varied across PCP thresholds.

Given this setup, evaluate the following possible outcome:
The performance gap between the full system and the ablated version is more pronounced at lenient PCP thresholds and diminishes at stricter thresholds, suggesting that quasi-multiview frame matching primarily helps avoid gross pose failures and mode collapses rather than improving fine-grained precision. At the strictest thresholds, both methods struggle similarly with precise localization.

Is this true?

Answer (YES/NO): NO